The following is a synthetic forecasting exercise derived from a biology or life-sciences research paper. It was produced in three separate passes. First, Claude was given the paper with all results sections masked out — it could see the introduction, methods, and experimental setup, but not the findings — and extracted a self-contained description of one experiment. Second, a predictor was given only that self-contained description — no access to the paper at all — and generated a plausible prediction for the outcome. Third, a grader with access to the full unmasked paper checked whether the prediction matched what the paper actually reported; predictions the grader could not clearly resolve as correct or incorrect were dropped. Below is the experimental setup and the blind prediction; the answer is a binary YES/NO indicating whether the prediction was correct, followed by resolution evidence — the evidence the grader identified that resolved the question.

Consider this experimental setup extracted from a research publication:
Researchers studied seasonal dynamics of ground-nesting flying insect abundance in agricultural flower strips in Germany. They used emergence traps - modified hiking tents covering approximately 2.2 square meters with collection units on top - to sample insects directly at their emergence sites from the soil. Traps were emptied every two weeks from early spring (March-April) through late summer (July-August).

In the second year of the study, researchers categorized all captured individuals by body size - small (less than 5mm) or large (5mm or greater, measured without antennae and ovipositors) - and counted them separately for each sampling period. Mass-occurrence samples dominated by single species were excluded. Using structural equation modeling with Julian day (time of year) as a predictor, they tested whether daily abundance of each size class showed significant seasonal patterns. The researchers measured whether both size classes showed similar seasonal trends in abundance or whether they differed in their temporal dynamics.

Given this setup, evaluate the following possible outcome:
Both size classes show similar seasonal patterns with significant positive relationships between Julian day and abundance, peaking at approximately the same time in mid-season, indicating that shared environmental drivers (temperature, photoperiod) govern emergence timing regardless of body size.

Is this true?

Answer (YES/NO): YES